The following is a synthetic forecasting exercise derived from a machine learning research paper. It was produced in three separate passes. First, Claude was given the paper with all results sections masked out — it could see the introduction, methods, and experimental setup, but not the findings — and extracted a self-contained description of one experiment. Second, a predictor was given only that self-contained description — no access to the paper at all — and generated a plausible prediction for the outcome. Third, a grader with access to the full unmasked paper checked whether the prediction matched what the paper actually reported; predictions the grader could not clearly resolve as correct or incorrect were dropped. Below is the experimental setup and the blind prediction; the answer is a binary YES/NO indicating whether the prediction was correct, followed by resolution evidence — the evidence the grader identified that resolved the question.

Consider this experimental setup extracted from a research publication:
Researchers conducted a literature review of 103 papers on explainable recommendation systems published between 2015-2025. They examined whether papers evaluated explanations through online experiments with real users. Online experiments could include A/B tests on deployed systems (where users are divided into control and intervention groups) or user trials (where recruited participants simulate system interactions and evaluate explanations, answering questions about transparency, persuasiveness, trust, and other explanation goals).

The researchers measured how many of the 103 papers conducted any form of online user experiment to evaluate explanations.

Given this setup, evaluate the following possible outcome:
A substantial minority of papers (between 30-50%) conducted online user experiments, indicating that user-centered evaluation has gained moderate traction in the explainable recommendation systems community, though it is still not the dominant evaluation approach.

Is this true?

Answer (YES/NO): NO